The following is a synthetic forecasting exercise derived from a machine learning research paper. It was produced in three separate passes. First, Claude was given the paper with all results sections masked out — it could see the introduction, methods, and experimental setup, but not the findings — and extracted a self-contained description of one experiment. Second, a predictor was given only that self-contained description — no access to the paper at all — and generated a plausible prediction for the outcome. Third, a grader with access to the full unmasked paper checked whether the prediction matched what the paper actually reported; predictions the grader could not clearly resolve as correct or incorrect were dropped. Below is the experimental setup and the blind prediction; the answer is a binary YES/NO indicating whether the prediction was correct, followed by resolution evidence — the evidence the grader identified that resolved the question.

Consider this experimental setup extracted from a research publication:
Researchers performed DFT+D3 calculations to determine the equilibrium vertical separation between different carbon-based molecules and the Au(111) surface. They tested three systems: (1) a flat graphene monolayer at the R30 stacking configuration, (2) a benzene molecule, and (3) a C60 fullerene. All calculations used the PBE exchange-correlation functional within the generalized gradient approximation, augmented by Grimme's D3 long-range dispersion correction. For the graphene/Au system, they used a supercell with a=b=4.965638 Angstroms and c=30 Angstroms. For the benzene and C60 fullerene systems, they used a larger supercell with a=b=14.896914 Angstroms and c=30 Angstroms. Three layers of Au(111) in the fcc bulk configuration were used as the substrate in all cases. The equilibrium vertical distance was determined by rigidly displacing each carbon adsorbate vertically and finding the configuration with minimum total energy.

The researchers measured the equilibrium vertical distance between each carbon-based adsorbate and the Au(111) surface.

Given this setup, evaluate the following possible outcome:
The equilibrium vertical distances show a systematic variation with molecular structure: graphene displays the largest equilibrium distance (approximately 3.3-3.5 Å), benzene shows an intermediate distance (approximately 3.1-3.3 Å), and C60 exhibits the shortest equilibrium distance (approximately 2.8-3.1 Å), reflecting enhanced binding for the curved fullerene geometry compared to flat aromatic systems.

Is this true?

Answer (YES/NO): NO